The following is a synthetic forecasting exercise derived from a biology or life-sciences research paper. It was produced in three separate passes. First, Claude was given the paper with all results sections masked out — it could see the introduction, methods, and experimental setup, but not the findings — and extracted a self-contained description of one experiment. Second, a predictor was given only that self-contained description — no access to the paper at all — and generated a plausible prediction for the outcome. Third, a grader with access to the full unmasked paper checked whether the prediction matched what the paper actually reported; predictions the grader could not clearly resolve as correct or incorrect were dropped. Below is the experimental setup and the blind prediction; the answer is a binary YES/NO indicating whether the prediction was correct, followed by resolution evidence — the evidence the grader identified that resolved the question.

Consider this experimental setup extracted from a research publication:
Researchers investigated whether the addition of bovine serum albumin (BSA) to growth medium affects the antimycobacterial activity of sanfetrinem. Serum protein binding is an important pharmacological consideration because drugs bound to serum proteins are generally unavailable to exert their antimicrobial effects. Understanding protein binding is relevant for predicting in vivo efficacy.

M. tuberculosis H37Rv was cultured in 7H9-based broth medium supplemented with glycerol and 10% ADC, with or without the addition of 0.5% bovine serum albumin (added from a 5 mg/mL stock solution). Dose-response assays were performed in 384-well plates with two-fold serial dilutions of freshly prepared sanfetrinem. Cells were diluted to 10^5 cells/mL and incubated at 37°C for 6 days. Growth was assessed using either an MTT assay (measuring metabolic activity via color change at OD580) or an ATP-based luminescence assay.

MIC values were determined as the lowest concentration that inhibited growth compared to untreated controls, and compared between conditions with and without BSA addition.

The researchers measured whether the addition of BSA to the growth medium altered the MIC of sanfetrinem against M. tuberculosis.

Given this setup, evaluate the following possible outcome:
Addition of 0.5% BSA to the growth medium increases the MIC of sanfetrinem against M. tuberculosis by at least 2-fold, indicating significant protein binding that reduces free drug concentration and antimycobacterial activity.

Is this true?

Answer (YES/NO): YES